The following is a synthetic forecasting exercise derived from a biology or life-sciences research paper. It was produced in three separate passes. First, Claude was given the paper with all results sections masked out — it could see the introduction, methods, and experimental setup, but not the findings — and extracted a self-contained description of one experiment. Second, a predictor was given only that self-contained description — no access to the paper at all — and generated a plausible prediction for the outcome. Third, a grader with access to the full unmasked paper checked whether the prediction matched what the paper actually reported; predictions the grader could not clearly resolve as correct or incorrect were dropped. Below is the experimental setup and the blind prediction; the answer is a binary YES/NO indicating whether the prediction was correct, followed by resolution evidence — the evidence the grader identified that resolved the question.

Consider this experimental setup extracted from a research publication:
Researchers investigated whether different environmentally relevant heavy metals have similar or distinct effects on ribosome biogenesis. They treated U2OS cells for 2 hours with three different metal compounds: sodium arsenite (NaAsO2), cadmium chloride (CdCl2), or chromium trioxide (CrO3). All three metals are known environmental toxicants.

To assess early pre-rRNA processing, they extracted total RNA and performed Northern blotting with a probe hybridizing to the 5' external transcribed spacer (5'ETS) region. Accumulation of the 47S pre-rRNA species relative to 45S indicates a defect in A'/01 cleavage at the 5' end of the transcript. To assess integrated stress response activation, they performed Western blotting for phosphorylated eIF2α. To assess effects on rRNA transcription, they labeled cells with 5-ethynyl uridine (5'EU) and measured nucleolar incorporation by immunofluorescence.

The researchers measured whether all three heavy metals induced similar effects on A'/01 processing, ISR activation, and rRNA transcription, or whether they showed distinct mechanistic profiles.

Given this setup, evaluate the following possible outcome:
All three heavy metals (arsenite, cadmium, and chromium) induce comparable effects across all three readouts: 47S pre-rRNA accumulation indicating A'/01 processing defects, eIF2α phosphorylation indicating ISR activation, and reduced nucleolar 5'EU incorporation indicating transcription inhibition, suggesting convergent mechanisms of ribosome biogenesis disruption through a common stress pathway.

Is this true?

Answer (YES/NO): NO